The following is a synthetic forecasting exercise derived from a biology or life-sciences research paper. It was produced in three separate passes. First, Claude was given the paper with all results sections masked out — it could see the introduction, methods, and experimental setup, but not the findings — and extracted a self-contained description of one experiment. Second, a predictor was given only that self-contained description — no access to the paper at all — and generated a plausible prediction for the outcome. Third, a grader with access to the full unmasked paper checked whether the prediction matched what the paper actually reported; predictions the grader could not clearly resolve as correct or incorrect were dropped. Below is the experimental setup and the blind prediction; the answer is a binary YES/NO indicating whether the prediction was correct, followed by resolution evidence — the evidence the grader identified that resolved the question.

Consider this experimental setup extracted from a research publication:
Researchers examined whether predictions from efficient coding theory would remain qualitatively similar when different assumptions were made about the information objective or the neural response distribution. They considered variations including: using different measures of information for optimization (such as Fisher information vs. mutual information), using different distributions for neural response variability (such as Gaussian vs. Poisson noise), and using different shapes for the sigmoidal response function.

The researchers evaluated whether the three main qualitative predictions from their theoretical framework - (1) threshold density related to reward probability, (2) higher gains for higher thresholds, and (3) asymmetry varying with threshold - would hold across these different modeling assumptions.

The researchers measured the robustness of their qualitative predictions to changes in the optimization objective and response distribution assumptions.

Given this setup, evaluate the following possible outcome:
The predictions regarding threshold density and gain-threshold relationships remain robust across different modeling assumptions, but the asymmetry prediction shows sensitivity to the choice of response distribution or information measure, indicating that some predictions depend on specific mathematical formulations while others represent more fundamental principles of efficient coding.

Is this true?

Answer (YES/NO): NO